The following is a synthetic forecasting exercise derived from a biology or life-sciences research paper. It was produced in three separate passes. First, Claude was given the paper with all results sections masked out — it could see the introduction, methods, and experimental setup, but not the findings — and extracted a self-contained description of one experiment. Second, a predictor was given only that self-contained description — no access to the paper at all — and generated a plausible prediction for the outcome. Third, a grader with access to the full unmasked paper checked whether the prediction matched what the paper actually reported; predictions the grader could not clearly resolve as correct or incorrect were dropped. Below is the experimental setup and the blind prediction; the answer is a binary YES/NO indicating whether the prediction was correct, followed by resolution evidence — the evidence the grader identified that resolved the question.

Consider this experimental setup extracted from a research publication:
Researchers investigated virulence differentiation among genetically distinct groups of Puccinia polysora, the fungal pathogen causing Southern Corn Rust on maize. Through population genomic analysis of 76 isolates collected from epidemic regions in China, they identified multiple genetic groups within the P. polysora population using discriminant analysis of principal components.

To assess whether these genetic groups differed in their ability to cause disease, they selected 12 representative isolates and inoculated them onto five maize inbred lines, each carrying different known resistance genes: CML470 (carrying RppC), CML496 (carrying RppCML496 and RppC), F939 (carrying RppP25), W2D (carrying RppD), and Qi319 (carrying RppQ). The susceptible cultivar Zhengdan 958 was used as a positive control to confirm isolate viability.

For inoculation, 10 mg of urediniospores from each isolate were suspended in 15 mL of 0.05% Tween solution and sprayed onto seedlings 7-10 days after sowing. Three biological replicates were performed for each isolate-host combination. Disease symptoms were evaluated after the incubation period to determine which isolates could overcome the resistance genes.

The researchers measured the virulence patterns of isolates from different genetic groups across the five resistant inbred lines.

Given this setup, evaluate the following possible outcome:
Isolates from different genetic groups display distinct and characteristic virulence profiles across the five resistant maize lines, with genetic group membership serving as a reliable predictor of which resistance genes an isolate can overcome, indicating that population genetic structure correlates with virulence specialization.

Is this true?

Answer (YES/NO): NO